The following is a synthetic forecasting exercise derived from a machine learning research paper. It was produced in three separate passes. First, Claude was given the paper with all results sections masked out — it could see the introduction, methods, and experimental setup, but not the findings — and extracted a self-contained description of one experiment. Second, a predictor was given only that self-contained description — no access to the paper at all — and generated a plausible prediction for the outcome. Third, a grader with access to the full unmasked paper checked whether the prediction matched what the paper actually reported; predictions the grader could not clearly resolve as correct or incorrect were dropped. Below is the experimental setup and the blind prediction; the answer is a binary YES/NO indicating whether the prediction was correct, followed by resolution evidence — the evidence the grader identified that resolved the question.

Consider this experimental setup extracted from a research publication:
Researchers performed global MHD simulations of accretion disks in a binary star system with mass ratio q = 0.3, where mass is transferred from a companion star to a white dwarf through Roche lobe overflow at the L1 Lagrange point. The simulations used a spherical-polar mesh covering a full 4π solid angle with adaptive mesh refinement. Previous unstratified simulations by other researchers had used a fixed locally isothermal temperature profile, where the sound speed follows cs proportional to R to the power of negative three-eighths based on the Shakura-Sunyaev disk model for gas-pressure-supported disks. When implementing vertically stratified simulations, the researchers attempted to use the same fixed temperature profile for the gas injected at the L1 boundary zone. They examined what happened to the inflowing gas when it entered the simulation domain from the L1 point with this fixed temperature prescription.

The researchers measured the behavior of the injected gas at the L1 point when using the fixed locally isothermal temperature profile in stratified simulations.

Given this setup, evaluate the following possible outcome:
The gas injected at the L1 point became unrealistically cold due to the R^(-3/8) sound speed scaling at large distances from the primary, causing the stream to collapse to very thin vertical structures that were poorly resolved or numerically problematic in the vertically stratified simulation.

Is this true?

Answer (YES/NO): NO